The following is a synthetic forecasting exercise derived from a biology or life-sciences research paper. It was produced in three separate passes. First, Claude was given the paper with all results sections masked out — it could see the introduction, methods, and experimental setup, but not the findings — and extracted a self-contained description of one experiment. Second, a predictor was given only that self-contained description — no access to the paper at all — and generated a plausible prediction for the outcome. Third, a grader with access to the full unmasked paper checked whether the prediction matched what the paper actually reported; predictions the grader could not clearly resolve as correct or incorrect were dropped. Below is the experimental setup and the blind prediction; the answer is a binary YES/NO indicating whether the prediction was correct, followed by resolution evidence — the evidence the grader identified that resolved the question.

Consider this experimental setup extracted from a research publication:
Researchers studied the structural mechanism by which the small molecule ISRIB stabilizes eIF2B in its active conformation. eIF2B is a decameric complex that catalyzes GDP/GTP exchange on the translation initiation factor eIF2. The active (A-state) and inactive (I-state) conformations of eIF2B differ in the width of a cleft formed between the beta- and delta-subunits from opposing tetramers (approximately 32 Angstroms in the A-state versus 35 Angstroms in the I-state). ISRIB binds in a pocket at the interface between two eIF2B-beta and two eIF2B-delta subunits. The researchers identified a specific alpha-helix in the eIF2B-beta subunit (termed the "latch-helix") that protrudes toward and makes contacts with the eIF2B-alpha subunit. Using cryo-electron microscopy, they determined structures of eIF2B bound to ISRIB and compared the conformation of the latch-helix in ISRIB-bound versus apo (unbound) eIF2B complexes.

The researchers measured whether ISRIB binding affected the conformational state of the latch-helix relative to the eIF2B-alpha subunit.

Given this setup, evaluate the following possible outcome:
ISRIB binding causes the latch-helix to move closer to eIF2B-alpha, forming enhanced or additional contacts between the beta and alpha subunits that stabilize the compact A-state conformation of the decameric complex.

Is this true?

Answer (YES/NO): NO